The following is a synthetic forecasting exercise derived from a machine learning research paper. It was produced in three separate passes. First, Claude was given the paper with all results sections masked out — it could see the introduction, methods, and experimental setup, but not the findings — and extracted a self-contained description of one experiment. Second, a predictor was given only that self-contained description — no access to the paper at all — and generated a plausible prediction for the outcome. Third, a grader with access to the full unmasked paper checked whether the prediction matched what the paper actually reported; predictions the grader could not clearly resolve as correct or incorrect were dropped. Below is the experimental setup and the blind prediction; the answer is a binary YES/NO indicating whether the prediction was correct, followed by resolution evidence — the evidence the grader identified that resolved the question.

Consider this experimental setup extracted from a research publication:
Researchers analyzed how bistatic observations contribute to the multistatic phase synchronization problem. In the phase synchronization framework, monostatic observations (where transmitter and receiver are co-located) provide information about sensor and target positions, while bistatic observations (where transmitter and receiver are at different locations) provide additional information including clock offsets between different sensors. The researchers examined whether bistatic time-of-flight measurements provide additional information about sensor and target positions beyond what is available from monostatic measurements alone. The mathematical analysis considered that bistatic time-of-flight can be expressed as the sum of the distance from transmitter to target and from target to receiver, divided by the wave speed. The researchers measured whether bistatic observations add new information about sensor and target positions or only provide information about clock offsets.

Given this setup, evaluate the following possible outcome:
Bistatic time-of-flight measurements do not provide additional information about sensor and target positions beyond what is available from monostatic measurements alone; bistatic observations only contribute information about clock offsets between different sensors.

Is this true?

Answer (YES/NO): YES